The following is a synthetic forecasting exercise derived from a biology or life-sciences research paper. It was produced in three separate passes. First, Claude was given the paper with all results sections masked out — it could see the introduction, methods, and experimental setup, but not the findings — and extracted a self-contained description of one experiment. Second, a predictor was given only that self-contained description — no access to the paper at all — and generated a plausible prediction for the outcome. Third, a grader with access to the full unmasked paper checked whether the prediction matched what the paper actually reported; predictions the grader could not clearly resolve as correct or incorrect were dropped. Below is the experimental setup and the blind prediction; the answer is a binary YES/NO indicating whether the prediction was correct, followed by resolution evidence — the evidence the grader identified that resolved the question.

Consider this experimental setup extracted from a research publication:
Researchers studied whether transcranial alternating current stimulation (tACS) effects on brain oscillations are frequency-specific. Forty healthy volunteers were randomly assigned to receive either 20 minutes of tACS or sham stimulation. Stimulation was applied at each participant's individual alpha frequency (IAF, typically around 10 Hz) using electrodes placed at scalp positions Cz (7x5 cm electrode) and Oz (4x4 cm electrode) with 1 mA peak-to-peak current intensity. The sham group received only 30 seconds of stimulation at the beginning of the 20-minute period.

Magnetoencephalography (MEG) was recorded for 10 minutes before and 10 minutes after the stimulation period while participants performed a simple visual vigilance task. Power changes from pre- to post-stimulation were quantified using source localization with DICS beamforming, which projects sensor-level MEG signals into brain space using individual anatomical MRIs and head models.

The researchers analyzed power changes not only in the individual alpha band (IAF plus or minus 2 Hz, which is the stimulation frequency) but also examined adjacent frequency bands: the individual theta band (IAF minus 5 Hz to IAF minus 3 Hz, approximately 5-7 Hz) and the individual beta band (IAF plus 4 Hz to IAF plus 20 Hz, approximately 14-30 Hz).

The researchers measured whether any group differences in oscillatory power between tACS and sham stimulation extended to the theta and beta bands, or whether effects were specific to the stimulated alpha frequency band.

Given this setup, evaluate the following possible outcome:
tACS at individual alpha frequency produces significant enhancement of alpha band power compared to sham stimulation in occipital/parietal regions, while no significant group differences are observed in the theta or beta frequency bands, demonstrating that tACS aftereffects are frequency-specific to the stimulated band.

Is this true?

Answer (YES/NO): YES